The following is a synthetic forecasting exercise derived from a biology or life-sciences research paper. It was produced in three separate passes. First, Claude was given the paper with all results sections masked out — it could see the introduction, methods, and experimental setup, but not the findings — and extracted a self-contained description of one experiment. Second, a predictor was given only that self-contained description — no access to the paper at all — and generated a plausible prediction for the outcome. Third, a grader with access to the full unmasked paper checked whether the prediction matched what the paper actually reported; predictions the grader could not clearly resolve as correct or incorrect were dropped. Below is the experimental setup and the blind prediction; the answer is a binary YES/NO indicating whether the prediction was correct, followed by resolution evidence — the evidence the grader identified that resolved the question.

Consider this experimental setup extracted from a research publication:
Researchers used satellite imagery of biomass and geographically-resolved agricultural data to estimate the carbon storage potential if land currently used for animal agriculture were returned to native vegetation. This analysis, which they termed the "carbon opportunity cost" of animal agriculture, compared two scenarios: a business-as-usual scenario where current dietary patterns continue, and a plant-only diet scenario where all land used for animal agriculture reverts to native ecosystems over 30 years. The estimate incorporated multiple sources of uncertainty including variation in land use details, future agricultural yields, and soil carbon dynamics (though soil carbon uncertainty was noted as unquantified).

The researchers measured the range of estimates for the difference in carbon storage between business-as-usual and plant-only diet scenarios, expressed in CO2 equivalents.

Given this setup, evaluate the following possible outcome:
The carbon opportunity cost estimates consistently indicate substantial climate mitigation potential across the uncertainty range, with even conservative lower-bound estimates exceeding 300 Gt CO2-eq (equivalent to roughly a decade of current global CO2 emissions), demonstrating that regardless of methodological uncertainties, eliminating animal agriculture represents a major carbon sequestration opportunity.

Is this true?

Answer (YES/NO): YES